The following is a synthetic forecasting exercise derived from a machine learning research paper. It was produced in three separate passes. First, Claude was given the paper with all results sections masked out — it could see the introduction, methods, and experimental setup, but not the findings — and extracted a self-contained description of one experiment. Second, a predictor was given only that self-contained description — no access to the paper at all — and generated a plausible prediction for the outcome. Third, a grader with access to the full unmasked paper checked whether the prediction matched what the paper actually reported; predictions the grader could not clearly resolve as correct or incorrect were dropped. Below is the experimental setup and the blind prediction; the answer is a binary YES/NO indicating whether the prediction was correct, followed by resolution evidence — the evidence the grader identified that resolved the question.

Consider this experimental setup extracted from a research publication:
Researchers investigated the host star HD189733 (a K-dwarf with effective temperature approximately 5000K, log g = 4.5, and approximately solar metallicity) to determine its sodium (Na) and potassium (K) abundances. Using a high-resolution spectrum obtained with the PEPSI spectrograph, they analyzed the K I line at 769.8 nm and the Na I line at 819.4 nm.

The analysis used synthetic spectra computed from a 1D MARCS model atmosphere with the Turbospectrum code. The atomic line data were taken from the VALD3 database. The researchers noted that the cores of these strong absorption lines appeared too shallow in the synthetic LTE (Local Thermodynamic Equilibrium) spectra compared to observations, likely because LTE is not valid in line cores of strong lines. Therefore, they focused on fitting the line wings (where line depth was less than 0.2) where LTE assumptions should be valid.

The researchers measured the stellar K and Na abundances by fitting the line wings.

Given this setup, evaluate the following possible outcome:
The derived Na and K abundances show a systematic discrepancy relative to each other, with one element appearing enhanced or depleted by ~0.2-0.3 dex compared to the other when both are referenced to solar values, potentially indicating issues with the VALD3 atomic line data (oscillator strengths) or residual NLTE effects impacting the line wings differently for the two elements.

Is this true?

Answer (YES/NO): NO